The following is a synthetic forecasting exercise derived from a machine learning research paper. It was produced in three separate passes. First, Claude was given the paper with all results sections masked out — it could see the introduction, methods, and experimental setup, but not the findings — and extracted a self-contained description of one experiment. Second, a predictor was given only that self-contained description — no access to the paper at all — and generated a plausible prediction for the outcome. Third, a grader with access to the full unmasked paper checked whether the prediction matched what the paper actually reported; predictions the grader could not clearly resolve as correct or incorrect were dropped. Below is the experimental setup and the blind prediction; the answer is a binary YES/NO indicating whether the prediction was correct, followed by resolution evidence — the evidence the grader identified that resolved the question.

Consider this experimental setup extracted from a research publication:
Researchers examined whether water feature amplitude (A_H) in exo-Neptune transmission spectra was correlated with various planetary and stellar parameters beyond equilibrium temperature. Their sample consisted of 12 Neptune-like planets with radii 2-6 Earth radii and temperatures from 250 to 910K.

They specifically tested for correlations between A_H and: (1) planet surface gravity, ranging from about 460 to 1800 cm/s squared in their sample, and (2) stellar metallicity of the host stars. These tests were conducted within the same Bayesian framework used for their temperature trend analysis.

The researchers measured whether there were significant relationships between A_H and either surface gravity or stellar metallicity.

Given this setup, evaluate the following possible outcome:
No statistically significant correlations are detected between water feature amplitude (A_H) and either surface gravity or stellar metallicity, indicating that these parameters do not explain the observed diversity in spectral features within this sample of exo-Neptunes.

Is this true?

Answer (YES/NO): YES